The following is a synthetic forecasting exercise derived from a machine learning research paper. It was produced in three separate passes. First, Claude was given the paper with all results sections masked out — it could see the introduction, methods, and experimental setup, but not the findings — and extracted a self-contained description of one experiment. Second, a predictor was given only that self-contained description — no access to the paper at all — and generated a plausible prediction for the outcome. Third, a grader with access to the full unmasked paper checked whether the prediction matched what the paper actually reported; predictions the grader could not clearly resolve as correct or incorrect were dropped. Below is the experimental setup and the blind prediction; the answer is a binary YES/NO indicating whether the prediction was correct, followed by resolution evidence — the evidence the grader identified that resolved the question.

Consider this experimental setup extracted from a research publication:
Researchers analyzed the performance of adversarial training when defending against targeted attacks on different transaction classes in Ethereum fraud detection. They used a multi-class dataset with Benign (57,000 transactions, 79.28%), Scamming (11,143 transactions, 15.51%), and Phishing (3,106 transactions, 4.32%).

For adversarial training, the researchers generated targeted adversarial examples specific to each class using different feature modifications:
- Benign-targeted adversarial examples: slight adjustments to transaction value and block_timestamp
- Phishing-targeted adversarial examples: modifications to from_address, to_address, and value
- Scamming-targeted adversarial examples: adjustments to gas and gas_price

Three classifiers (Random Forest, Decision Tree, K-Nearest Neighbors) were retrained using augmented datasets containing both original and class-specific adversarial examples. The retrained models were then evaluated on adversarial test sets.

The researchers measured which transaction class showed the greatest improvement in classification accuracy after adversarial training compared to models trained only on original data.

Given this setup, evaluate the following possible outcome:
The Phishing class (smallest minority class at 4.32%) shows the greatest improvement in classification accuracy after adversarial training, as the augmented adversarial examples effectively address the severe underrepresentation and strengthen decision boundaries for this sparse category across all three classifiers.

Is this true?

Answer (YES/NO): YES